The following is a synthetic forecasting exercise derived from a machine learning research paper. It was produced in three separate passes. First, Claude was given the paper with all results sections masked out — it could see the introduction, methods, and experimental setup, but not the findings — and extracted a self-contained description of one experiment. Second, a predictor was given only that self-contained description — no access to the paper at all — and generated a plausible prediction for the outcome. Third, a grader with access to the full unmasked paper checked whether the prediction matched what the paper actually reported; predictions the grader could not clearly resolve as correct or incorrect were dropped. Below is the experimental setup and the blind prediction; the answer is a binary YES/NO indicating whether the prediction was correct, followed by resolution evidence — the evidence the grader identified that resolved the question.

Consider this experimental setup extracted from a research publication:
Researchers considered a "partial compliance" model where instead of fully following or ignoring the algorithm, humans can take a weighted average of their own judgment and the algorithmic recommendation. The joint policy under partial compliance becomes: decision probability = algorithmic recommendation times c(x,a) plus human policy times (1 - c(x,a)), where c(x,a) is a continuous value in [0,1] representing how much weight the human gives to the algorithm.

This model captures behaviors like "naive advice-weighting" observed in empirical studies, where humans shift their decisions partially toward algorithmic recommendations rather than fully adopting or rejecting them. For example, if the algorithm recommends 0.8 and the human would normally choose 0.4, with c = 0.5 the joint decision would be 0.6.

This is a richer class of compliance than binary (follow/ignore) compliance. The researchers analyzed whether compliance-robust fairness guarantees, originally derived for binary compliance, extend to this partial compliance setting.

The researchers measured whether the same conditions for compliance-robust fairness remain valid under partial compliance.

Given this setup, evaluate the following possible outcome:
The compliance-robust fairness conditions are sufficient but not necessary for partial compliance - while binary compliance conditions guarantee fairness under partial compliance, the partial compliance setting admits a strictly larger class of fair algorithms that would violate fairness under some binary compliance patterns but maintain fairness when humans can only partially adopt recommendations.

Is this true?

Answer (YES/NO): NO